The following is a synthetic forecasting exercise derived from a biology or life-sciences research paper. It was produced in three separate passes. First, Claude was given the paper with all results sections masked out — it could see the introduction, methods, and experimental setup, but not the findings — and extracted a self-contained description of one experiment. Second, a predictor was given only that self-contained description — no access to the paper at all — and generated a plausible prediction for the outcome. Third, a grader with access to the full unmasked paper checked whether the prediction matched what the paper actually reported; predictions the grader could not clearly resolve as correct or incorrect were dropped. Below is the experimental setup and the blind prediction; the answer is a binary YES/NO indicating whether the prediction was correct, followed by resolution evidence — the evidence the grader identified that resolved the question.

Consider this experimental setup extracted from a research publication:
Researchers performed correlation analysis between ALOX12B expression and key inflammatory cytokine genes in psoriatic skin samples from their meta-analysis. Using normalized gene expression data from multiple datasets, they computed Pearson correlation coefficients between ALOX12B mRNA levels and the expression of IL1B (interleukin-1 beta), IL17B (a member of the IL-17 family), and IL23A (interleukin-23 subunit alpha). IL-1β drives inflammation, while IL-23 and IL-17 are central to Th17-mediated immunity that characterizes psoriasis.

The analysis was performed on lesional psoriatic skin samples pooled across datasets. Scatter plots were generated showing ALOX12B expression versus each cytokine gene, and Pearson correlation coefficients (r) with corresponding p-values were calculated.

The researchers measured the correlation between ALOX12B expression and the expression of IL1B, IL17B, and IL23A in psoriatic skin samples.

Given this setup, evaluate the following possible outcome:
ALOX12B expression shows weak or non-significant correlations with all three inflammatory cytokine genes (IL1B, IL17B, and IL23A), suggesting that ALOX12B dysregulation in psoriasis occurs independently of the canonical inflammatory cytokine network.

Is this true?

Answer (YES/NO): NO